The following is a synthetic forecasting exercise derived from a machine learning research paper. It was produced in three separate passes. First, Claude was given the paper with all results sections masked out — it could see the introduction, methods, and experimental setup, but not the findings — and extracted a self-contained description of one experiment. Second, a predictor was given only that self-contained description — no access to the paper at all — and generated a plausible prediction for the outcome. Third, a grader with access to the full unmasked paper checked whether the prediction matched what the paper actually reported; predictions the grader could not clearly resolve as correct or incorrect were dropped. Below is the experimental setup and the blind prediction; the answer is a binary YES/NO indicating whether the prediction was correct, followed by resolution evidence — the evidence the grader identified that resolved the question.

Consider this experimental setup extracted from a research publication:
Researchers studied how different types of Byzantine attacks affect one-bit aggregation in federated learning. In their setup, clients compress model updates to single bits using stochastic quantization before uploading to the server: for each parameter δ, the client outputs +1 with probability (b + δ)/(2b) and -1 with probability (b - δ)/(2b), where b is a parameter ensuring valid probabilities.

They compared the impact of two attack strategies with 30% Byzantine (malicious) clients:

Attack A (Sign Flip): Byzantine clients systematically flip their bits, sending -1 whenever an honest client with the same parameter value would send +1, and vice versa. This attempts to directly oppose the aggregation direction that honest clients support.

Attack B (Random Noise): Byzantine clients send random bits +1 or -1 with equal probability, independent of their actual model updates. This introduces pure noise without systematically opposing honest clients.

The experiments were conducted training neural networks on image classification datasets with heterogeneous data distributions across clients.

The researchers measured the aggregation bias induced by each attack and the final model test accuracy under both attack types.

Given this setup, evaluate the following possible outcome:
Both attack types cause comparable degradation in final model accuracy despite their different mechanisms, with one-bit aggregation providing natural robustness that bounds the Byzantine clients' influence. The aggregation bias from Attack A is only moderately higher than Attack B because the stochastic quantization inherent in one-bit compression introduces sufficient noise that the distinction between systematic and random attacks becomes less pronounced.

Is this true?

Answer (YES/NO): NO